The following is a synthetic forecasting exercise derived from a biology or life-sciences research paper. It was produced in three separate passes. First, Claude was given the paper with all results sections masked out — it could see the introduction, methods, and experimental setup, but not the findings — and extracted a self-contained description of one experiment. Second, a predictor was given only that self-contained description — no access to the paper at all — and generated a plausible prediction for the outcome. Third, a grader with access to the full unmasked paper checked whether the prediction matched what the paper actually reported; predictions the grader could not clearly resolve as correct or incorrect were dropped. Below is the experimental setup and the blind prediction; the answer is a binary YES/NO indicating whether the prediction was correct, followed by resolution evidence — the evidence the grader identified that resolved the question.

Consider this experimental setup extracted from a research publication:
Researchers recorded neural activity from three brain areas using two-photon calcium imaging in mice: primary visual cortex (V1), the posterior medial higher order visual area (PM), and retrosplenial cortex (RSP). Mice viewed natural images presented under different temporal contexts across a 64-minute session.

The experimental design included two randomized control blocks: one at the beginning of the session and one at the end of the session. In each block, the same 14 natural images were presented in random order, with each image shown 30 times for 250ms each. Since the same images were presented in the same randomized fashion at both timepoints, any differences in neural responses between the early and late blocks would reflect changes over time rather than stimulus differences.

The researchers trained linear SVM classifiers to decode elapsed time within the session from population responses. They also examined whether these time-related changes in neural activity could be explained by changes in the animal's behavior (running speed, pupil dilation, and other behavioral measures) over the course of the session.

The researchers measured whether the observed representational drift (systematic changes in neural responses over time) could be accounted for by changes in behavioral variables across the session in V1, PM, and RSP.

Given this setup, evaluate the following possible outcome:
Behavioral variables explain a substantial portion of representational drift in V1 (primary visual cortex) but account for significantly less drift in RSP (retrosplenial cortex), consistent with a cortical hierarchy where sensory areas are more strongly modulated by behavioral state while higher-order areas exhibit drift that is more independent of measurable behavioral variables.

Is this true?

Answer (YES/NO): NO